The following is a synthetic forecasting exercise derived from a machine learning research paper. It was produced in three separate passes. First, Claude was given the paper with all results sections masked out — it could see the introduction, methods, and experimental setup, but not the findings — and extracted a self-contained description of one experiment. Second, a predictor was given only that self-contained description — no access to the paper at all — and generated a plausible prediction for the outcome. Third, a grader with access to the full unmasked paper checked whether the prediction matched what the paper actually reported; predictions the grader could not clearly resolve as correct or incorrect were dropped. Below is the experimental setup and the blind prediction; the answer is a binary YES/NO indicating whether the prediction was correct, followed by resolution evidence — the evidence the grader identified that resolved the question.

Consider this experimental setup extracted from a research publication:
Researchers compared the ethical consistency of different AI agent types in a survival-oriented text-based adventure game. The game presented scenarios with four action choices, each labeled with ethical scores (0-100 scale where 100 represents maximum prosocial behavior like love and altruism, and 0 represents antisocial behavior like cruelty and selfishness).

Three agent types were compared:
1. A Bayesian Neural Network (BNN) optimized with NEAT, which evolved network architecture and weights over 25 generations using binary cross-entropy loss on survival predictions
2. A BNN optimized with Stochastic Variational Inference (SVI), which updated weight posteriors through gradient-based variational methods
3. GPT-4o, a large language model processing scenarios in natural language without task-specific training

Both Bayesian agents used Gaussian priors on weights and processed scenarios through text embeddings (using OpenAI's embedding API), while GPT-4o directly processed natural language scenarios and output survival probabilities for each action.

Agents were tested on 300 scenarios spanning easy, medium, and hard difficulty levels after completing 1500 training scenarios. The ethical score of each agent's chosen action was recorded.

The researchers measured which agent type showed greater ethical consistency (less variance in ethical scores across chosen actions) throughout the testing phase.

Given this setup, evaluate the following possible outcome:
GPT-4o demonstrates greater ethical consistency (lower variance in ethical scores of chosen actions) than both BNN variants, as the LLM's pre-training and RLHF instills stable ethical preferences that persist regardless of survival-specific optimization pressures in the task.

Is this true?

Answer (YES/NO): YES